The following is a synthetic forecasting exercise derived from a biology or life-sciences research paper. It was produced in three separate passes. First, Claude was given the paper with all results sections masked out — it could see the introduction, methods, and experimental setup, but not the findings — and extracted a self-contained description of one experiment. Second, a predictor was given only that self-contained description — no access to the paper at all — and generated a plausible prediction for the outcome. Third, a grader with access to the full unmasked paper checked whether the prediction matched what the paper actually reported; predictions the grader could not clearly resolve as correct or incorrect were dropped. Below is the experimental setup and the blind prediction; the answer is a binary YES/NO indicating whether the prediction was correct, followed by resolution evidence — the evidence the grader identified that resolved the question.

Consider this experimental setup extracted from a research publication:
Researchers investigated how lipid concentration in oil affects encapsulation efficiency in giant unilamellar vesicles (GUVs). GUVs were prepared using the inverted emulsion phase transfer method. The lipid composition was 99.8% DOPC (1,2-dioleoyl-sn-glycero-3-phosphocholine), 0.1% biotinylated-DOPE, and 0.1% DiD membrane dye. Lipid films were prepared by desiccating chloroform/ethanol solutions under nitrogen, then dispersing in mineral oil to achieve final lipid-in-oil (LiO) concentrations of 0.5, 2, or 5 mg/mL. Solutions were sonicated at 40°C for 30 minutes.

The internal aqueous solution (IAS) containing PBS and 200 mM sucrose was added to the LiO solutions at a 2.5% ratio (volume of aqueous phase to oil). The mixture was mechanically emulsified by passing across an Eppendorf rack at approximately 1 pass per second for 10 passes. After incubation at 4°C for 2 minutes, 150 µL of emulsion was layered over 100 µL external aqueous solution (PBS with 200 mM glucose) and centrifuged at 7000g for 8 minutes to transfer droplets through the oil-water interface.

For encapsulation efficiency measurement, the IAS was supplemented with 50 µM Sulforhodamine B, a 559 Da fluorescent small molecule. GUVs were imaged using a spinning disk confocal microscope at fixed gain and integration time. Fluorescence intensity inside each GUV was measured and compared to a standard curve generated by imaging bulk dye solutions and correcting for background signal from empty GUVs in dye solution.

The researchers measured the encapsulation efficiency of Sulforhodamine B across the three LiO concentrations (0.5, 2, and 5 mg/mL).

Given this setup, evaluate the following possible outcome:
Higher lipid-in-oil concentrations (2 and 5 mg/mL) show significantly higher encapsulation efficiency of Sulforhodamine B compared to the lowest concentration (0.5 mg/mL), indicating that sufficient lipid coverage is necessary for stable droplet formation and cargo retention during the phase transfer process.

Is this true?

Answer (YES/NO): NO